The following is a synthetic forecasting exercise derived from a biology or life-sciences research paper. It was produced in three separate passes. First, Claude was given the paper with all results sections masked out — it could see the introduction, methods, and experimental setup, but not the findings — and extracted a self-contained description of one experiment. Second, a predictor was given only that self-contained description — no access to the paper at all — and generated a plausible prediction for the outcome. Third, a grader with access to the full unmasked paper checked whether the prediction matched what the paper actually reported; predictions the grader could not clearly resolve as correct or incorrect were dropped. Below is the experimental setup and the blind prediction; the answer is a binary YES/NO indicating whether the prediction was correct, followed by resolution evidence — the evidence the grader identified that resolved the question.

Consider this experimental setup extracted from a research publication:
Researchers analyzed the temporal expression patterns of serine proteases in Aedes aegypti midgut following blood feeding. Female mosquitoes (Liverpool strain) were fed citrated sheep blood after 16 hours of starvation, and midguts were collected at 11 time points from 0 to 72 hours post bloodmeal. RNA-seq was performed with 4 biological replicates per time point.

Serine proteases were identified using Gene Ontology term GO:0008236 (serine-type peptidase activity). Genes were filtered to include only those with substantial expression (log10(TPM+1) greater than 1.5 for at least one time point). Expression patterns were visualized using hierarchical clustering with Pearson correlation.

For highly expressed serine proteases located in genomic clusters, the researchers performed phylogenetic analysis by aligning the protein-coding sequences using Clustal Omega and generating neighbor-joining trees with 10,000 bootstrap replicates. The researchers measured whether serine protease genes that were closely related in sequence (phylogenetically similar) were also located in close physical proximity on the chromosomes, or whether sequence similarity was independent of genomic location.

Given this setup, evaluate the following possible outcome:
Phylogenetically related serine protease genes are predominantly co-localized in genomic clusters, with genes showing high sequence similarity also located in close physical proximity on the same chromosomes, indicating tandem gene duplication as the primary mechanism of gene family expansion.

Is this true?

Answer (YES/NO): YES